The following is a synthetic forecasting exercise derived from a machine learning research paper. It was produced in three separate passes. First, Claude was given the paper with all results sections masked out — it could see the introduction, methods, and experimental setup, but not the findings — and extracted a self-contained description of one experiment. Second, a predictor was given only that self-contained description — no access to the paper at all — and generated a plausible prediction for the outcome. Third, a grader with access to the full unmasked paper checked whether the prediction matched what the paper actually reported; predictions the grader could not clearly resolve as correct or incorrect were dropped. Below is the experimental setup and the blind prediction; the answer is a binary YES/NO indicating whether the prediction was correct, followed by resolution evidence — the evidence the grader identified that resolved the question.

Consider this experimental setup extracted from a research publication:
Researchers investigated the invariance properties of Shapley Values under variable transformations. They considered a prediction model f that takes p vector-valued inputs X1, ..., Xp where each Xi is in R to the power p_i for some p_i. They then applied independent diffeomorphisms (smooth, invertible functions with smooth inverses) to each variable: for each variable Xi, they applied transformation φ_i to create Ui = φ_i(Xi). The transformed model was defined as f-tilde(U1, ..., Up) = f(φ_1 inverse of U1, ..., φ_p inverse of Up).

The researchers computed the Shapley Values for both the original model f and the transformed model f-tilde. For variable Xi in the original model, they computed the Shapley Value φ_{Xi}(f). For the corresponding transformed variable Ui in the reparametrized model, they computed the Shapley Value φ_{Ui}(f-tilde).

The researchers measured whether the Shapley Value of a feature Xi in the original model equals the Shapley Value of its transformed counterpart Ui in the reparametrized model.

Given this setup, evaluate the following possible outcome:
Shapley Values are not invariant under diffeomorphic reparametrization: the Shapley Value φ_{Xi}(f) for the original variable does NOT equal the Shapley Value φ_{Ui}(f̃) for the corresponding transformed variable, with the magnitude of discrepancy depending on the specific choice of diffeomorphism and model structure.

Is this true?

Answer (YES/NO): NO